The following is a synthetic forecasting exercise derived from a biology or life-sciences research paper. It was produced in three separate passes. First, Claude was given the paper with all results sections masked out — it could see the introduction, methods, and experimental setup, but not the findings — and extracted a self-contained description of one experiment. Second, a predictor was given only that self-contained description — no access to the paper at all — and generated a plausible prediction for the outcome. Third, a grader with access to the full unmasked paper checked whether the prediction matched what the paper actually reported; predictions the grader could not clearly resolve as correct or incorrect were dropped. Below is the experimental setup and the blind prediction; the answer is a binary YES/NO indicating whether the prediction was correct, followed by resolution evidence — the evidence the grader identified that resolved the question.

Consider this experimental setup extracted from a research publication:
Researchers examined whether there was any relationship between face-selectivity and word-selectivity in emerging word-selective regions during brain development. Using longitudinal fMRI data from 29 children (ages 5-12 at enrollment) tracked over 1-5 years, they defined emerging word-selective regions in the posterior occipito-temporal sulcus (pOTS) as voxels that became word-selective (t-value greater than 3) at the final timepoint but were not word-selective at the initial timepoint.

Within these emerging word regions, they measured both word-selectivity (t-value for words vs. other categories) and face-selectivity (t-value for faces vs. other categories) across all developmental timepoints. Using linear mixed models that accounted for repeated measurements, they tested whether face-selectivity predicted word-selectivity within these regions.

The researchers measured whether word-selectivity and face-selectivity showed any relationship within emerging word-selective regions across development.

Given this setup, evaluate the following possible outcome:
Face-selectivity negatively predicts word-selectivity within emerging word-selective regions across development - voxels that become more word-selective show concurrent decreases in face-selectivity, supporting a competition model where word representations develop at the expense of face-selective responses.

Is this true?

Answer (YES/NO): NO